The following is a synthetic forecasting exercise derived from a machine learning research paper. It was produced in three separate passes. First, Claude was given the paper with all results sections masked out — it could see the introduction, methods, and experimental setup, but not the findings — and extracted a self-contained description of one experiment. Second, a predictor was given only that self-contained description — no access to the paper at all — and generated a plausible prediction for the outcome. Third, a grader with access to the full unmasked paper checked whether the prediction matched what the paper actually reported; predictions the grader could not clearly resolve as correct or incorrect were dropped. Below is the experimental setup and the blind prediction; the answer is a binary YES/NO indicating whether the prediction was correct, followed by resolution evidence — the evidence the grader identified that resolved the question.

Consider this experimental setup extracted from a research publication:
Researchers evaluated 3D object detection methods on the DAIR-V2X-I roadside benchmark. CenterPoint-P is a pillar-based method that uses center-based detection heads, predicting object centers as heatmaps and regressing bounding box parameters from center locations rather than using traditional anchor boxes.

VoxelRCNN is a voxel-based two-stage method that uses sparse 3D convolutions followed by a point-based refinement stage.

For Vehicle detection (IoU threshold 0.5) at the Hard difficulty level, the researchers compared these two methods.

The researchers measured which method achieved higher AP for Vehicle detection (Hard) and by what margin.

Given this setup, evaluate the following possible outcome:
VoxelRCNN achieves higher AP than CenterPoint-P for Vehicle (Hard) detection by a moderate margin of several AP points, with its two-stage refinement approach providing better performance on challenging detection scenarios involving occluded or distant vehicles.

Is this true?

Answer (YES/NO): NO